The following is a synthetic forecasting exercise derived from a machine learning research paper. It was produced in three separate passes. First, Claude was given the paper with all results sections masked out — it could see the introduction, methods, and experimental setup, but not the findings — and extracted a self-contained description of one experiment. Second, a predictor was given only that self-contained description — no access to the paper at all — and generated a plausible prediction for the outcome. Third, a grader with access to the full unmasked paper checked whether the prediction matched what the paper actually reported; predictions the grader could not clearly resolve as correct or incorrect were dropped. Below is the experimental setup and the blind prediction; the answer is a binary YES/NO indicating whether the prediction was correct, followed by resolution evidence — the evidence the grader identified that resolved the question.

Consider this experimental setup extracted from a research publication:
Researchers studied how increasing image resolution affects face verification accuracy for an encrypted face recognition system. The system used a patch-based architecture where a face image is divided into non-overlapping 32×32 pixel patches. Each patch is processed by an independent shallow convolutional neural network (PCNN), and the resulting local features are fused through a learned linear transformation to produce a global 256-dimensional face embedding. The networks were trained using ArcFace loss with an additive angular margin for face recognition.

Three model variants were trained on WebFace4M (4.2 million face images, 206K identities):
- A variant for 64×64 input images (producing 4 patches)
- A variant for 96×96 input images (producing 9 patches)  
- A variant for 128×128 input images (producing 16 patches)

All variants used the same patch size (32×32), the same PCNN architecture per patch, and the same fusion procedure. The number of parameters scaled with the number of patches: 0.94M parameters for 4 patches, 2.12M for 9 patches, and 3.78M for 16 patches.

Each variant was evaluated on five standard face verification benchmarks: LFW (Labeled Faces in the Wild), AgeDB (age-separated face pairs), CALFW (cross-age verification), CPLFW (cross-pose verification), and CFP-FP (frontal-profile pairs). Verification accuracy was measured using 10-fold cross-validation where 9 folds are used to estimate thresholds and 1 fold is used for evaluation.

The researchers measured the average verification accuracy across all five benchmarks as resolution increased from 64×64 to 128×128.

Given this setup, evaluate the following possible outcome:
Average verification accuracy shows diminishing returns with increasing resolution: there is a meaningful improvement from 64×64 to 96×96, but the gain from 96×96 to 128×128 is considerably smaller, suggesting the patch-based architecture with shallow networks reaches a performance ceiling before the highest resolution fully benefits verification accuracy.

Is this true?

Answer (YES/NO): YES